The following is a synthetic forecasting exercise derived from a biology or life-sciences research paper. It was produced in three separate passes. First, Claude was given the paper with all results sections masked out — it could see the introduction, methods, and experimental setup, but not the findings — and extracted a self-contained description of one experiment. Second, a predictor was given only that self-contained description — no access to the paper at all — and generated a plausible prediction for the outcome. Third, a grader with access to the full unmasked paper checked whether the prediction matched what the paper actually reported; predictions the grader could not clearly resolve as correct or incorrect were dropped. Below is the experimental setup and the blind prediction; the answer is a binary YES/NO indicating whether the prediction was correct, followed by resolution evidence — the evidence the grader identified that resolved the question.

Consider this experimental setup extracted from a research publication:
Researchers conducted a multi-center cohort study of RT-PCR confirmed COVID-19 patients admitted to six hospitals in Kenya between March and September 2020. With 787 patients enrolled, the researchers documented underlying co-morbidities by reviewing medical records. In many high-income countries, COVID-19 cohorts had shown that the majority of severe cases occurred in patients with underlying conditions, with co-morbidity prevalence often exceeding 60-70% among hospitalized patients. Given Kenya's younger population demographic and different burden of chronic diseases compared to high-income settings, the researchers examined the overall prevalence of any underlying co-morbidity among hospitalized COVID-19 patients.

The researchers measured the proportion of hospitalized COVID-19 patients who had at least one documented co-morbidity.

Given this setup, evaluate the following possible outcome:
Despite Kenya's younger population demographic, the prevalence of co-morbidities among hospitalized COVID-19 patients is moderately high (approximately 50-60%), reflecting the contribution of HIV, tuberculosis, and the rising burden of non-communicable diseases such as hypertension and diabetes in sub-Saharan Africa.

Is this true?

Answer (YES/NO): NO